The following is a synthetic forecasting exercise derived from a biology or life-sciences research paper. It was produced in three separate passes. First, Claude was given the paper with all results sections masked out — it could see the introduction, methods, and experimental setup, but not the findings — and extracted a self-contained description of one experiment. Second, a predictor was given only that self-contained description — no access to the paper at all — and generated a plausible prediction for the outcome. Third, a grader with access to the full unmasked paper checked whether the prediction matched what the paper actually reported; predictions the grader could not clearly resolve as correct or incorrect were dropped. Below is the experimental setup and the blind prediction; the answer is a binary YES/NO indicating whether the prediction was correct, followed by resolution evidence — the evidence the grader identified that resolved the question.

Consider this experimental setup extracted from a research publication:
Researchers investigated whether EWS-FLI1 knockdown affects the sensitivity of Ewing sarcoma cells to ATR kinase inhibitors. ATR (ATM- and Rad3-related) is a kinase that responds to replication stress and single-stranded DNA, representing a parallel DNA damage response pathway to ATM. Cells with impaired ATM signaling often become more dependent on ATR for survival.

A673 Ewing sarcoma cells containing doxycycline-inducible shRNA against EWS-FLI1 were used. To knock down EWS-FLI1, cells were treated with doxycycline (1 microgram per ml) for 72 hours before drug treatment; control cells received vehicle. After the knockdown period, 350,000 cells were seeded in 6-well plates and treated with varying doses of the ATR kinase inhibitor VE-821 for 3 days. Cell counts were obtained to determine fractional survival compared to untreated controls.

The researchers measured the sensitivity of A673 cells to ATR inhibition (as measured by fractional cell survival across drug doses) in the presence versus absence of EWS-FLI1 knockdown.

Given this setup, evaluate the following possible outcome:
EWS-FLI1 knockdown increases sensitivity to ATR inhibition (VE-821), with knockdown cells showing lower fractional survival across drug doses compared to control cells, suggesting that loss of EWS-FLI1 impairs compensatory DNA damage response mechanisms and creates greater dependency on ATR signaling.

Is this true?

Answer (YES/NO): NO